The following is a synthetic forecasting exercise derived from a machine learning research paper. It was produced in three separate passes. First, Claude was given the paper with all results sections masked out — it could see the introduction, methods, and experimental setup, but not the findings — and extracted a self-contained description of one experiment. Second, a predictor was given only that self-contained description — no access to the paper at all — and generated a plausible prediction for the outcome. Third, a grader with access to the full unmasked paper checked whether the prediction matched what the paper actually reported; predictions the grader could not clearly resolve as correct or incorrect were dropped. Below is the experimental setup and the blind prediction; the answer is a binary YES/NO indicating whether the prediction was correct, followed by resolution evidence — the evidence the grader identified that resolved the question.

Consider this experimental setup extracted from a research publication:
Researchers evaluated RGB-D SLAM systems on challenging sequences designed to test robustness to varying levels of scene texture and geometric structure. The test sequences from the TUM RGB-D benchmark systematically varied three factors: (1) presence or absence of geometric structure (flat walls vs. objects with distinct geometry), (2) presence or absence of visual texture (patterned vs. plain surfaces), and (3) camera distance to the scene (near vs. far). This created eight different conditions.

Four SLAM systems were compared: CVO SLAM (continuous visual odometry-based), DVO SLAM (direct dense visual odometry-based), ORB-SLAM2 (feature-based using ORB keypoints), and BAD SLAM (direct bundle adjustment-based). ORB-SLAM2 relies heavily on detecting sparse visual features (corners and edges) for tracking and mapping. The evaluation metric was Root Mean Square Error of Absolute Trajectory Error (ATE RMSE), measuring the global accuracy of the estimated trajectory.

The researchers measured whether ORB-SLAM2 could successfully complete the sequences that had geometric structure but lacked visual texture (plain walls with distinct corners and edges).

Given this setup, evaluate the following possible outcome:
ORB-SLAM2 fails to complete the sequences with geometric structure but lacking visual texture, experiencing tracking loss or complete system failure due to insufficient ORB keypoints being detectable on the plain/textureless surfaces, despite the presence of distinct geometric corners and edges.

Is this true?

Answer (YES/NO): YES